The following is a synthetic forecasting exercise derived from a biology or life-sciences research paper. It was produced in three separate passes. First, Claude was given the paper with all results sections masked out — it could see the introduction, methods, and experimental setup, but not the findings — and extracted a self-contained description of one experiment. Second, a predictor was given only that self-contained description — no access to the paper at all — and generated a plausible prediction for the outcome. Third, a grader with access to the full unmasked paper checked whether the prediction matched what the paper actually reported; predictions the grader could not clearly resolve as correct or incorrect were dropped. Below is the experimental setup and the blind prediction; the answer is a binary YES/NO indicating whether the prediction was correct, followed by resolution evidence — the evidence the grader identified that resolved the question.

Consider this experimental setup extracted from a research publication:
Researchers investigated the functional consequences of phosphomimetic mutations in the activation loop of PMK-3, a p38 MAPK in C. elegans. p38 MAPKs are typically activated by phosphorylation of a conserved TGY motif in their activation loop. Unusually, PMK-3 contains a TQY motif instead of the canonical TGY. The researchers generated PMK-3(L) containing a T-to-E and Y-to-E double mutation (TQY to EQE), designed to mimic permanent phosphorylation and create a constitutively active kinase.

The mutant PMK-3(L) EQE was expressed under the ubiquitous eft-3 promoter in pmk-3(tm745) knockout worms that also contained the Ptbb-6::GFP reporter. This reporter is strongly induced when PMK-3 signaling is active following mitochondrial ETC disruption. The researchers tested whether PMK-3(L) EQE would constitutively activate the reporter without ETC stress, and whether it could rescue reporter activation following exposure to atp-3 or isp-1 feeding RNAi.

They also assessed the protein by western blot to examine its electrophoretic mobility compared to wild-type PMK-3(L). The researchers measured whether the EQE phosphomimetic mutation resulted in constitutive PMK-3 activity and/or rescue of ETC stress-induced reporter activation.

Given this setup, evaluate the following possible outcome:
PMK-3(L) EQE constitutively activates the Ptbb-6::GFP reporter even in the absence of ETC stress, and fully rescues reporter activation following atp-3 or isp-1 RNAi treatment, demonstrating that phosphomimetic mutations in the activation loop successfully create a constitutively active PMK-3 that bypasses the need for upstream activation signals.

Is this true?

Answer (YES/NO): NO